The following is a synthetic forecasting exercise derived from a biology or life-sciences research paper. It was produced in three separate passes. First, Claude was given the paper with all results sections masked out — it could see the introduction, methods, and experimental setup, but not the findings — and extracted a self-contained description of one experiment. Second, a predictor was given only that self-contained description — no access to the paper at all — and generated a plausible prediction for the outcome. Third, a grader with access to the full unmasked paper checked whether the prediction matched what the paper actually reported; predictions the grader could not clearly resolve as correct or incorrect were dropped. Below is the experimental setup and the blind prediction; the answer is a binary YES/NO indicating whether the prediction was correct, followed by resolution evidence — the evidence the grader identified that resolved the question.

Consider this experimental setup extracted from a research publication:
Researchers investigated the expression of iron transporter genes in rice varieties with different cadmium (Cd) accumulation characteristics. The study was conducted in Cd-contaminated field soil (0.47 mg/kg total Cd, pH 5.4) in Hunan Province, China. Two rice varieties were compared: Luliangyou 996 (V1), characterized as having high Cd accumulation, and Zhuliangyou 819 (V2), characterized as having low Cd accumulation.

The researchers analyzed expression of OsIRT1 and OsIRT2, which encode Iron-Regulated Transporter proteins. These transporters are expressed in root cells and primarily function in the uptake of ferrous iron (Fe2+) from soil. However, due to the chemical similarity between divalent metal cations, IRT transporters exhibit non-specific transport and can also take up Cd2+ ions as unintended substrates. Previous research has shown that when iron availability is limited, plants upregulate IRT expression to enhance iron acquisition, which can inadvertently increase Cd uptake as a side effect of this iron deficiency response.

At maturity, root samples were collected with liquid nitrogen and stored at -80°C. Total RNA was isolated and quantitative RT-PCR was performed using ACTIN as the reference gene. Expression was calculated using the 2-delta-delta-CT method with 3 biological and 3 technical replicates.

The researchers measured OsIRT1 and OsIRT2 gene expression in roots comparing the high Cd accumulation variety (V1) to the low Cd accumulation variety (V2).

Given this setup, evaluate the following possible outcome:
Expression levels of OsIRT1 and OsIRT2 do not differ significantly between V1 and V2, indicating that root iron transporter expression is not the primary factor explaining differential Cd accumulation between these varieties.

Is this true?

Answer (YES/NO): NO